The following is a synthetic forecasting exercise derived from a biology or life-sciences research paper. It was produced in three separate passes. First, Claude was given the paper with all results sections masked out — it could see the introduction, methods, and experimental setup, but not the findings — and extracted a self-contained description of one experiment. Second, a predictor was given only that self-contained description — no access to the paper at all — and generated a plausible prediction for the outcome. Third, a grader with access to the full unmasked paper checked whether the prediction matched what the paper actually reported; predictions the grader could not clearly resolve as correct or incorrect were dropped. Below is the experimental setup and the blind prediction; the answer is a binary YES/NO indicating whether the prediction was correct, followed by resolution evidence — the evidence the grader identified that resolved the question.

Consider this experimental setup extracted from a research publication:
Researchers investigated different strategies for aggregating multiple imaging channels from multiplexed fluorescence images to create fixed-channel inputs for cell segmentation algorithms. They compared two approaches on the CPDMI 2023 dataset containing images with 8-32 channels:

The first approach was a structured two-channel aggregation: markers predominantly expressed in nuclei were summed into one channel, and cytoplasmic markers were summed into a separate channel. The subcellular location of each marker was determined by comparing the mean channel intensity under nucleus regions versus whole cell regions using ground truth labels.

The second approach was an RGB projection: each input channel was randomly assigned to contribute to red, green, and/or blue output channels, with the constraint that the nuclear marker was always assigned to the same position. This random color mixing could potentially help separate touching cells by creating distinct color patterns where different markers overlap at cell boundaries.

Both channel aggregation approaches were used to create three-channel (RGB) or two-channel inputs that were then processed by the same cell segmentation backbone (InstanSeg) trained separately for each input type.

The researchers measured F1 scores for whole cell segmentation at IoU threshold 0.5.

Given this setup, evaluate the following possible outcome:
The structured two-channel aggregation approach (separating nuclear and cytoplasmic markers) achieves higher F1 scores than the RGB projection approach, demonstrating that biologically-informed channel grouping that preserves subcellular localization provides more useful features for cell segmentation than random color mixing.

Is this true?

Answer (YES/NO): YES